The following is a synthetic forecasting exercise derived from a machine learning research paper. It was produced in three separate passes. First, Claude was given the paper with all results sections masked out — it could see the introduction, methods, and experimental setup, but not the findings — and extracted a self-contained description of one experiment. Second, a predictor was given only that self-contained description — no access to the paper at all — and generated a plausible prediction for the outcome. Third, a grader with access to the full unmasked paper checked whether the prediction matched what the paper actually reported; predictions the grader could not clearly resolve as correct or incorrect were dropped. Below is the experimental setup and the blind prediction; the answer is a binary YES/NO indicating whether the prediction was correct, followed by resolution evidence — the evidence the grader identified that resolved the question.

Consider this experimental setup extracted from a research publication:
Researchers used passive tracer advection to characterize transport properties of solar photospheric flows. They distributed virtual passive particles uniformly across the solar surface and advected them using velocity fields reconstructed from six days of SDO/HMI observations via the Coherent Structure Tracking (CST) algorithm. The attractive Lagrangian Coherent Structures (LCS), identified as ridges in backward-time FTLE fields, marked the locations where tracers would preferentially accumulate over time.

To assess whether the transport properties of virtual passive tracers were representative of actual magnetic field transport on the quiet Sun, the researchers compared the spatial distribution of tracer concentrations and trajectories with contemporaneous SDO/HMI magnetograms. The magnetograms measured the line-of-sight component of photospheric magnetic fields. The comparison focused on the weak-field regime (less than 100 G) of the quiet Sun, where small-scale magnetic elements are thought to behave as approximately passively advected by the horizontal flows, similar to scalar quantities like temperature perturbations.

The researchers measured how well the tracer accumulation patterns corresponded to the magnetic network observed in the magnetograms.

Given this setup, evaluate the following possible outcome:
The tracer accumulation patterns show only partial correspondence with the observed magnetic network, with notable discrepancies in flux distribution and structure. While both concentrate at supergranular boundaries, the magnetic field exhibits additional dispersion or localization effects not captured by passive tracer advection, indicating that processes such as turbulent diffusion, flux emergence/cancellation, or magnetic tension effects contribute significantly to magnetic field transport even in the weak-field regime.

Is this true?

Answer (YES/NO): NO